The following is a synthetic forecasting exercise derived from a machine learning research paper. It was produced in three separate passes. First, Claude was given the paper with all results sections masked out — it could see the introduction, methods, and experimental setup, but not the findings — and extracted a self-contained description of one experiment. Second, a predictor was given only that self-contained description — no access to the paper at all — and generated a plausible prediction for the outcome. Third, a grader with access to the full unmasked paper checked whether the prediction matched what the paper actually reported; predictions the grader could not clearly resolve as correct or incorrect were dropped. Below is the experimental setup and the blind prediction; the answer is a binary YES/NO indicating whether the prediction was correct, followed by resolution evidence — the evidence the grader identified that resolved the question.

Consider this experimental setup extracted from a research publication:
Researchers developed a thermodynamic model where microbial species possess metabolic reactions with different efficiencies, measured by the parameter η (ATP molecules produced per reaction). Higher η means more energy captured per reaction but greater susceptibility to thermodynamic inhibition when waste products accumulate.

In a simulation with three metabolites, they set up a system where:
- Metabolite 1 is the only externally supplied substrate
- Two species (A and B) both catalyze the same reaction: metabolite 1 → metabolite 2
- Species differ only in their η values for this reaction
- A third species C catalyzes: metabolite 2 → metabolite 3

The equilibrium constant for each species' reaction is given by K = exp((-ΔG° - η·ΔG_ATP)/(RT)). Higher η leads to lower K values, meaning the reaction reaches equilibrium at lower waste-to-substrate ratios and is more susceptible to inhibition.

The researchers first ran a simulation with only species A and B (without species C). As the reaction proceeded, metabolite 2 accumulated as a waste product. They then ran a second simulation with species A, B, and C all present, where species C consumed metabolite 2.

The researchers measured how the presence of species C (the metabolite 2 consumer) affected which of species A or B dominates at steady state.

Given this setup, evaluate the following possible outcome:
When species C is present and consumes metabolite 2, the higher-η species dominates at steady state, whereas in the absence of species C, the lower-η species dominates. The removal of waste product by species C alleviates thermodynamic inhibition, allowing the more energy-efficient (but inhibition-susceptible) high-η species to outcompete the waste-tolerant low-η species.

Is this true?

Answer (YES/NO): YES